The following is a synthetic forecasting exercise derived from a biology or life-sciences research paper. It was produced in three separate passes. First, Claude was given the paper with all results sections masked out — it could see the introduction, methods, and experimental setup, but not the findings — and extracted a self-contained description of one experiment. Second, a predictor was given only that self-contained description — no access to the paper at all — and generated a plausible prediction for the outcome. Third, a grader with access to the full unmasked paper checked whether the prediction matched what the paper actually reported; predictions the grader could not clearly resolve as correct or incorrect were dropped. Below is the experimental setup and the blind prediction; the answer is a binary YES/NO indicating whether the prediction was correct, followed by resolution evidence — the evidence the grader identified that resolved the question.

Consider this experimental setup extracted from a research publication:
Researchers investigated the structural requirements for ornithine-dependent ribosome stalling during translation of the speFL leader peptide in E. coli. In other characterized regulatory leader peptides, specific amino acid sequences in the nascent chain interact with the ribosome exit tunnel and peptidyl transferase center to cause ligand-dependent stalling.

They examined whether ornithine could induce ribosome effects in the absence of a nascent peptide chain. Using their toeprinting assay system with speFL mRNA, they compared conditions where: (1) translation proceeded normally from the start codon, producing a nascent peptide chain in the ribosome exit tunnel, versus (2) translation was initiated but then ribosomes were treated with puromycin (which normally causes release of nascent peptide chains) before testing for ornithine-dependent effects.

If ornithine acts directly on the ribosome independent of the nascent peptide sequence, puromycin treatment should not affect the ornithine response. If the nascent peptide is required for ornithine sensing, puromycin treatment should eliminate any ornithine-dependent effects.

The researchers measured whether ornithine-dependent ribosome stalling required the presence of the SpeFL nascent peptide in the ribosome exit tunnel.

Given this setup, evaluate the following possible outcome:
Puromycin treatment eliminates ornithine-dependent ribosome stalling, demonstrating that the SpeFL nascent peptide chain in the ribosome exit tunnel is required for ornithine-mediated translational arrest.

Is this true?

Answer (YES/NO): NO